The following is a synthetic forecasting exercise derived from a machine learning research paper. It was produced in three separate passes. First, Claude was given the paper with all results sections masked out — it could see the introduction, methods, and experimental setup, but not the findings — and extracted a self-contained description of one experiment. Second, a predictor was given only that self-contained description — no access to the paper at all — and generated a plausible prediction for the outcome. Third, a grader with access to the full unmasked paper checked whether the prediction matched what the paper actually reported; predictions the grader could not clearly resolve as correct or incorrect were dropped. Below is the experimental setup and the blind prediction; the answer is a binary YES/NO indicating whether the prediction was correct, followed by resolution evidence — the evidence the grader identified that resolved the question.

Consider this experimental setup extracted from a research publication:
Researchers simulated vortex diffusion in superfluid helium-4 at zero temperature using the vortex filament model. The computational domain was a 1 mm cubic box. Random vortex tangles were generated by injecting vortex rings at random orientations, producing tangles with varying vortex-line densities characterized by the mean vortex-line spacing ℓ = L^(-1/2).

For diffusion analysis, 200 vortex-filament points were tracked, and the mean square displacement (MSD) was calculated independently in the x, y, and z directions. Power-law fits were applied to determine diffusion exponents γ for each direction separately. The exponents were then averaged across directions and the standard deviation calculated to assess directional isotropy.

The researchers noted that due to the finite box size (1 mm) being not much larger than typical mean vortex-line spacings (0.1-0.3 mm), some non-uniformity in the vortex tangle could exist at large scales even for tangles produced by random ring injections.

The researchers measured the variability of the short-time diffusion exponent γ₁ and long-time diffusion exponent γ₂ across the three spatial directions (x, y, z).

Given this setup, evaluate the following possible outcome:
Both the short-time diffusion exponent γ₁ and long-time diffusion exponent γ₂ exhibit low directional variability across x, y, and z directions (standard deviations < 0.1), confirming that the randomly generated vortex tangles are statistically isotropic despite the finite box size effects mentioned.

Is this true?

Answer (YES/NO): NO